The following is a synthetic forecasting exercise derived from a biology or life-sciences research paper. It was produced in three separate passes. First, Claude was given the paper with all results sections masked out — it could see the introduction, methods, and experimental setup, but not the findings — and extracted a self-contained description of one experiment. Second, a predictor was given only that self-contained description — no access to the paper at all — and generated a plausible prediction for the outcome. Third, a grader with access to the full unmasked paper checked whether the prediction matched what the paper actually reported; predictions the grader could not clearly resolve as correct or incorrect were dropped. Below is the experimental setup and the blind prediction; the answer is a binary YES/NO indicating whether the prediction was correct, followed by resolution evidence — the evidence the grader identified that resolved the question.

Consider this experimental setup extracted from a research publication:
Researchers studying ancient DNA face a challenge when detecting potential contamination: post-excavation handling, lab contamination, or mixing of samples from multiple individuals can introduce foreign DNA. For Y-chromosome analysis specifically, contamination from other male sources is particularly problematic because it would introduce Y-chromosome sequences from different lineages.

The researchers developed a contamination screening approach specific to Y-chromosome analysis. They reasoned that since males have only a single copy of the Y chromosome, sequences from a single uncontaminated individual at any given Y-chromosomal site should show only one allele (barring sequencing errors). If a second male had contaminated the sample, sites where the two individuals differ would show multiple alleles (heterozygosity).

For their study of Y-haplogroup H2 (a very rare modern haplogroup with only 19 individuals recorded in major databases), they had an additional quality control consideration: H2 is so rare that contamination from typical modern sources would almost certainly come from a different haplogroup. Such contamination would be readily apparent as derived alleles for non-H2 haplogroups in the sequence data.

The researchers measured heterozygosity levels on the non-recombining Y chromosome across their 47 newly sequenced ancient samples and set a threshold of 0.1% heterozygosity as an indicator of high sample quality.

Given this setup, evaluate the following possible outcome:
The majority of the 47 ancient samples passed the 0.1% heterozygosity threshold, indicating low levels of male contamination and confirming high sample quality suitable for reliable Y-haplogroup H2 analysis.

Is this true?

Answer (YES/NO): YES